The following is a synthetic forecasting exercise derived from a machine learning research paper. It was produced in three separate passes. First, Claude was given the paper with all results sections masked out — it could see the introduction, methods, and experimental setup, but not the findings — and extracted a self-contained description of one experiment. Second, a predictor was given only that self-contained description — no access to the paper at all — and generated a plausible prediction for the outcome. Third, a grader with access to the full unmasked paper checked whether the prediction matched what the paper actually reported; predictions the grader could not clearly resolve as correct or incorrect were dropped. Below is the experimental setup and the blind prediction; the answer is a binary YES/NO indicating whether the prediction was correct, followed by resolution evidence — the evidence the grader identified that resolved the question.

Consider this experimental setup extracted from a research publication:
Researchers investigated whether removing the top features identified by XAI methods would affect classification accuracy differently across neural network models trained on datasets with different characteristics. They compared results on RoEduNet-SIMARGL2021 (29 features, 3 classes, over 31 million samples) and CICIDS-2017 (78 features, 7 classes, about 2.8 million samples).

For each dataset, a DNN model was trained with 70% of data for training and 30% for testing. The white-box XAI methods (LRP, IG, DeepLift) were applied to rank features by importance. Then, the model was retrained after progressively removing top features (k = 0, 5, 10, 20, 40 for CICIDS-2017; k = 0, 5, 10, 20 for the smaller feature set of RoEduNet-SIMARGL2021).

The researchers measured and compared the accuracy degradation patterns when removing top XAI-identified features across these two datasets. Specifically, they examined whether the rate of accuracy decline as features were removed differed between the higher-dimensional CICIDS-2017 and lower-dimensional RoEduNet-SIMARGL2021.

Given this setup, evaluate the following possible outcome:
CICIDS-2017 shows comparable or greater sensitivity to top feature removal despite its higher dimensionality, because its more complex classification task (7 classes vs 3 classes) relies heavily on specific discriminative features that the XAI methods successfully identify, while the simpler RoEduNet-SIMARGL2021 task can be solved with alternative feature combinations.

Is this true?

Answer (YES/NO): NO